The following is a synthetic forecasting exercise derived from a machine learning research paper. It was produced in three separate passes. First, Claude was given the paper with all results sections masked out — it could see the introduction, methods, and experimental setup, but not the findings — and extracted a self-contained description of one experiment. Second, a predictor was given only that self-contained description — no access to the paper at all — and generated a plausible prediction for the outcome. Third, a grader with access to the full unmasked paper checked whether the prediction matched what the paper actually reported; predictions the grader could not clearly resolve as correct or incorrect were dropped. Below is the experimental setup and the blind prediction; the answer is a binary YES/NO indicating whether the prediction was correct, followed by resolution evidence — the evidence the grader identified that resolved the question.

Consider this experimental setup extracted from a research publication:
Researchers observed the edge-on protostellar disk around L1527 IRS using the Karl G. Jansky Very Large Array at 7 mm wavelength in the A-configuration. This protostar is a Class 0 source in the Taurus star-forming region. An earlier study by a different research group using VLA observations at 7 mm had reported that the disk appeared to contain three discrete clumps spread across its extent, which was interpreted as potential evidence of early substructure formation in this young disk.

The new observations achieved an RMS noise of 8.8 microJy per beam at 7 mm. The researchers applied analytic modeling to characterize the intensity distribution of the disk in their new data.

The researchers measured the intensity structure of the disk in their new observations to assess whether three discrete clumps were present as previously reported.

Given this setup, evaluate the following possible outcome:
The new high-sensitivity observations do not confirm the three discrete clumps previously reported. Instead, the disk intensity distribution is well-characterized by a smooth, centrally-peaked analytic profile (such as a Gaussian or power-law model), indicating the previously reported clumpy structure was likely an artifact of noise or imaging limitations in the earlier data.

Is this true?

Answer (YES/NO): YES